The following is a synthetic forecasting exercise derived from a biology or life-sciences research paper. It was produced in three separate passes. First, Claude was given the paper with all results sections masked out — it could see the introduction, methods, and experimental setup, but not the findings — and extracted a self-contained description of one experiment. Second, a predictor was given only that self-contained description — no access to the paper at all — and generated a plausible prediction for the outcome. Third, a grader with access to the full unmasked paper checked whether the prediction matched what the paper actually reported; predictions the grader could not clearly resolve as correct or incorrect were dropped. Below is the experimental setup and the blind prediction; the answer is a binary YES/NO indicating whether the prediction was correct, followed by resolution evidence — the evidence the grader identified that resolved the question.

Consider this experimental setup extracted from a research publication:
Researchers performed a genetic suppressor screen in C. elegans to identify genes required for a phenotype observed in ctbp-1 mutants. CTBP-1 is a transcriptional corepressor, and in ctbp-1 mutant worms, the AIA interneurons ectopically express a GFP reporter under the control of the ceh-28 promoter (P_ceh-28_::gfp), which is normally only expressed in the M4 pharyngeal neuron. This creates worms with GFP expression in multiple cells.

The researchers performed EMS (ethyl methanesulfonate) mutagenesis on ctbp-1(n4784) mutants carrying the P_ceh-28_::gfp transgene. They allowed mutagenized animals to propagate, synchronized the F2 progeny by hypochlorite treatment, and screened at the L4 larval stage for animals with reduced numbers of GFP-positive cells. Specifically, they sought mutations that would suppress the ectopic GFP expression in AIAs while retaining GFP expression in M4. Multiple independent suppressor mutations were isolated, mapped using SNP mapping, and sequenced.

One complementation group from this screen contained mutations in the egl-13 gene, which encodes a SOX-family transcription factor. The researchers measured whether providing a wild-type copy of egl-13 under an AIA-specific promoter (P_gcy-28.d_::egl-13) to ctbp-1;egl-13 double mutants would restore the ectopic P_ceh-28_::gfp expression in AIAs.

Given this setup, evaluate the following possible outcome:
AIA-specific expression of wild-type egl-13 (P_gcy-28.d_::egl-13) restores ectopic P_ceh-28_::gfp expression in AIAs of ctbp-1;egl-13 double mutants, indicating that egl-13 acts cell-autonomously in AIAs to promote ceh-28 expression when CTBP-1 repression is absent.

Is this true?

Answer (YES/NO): YES